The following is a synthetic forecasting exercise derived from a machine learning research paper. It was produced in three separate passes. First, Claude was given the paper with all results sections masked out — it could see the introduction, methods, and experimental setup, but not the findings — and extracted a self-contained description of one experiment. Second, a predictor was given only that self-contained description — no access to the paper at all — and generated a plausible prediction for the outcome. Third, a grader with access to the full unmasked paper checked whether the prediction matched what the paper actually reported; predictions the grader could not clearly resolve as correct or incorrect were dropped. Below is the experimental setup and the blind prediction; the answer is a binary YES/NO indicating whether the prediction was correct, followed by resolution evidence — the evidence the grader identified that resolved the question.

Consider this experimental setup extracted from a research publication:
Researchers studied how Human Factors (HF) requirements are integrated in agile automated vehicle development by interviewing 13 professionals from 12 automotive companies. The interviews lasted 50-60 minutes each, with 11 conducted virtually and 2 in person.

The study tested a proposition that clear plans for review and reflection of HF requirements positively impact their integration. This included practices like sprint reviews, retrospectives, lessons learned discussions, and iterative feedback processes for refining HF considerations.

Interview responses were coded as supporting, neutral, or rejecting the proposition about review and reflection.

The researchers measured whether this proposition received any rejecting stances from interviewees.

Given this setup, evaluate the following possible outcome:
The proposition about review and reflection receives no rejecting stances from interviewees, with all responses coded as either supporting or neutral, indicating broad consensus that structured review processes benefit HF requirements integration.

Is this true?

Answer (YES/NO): YES